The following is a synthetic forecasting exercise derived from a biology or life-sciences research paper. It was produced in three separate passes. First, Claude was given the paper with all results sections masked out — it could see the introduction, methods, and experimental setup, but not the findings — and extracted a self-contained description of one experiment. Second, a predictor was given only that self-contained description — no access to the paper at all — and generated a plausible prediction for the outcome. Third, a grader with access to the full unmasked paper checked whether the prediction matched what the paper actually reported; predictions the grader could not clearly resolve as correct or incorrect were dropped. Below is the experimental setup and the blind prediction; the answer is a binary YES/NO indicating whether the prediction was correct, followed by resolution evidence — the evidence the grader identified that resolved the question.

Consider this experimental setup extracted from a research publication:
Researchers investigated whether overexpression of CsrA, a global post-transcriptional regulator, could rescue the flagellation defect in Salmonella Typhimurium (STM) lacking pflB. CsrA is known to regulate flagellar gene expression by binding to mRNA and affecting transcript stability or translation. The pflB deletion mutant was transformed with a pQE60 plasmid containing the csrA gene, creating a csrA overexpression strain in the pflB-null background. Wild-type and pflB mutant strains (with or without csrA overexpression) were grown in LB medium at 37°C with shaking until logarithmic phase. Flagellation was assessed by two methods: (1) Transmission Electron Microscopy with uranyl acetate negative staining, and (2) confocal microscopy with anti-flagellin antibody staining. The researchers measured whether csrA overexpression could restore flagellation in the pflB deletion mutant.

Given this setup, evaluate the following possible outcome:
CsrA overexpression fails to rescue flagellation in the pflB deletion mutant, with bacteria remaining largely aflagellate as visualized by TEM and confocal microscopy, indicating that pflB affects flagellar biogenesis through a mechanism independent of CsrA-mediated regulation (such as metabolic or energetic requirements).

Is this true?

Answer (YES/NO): NO